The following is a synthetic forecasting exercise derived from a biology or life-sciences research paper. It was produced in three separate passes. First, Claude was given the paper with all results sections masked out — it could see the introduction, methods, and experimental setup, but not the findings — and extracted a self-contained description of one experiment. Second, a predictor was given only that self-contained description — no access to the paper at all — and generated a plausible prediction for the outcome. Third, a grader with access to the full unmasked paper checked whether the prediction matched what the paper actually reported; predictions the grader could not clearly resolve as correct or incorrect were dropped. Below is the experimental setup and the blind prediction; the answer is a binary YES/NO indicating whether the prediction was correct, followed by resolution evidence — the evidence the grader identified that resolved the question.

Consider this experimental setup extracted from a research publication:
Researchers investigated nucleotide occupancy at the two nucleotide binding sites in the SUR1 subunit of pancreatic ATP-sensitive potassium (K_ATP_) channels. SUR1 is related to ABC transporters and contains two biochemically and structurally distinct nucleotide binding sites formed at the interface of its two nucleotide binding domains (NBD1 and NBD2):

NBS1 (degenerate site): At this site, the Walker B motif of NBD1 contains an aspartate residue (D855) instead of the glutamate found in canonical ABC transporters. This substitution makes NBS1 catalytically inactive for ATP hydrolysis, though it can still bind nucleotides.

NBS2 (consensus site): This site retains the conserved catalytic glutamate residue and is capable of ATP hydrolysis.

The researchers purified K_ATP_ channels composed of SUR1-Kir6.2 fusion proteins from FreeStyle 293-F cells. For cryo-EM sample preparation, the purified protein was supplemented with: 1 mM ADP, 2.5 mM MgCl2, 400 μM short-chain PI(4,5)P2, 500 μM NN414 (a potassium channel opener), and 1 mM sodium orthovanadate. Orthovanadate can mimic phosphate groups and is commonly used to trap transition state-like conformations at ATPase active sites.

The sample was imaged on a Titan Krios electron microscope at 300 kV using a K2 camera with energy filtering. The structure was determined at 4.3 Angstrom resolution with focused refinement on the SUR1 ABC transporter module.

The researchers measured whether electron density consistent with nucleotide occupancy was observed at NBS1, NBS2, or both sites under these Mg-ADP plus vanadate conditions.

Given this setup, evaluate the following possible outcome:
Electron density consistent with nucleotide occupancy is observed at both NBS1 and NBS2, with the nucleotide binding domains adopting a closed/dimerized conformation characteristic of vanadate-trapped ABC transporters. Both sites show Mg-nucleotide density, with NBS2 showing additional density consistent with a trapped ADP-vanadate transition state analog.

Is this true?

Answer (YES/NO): NO